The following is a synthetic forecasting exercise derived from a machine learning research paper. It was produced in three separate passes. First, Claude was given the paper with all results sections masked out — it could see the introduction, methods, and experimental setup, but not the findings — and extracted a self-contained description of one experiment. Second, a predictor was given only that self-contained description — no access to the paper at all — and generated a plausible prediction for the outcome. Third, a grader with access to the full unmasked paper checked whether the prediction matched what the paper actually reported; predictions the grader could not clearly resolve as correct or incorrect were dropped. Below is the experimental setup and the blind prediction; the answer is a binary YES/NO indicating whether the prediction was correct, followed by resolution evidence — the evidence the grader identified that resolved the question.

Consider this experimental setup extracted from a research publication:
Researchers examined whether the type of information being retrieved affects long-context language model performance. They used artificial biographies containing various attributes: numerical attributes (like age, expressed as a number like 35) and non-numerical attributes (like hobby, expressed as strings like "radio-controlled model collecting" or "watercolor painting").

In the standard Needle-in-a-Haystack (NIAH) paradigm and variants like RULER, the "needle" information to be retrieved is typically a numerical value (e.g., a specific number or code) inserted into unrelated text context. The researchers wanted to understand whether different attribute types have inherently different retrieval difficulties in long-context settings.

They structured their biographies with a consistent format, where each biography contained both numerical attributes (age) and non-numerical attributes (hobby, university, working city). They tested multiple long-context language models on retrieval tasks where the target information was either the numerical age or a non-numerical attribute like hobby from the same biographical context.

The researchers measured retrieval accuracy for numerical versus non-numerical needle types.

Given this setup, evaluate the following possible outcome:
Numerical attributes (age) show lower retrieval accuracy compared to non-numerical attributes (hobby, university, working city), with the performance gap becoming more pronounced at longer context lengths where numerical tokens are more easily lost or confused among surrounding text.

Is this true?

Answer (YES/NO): NO